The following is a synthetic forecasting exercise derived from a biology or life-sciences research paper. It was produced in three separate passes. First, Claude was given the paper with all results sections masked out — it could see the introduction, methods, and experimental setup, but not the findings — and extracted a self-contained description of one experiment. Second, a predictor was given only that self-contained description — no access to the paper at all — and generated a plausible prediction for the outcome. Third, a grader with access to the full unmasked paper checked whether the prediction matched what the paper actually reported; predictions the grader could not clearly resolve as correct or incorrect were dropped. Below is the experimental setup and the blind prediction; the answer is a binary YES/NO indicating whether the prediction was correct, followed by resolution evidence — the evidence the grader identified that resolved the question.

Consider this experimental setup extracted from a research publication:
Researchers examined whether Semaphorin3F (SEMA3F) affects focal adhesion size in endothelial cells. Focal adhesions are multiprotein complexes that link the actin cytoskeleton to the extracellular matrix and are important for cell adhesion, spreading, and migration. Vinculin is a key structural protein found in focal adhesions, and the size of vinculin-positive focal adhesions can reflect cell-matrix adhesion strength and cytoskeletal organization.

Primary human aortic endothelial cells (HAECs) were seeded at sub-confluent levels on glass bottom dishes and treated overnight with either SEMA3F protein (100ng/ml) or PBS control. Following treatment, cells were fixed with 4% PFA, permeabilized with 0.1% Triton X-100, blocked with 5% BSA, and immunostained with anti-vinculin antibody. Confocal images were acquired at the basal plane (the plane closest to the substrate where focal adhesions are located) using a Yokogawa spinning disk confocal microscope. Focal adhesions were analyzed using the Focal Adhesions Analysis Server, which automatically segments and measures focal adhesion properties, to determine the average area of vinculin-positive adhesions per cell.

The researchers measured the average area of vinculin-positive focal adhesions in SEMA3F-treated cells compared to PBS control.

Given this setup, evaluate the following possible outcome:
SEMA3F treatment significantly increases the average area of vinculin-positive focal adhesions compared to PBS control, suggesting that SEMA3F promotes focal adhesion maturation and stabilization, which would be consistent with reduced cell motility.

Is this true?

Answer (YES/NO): YES